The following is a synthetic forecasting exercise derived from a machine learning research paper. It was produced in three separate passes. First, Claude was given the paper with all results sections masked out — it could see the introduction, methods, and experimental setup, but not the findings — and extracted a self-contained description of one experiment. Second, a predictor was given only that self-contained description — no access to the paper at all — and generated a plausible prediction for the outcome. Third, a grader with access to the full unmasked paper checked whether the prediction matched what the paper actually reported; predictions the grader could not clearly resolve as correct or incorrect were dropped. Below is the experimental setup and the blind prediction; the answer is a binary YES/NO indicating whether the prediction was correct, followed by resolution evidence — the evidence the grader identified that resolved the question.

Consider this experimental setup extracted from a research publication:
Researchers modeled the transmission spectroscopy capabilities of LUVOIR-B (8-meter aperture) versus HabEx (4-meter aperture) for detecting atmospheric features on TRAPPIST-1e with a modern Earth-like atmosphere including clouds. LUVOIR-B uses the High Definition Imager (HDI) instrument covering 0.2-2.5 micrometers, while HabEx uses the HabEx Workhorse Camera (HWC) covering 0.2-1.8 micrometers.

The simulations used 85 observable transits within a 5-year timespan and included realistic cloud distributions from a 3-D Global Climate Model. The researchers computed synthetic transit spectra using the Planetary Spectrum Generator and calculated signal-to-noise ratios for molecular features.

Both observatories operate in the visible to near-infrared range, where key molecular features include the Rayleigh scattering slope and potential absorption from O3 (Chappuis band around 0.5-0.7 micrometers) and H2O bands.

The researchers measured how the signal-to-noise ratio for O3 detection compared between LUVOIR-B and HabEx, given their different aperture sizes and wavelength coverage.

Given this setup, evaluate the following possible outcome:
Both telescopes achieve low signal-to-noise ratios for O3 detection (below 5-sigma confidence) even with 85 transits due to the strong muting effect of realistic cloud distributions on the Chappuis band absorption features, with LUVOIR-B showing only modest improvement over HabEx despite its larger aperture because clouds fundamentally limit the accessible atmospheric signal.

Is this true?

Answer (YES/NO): NO